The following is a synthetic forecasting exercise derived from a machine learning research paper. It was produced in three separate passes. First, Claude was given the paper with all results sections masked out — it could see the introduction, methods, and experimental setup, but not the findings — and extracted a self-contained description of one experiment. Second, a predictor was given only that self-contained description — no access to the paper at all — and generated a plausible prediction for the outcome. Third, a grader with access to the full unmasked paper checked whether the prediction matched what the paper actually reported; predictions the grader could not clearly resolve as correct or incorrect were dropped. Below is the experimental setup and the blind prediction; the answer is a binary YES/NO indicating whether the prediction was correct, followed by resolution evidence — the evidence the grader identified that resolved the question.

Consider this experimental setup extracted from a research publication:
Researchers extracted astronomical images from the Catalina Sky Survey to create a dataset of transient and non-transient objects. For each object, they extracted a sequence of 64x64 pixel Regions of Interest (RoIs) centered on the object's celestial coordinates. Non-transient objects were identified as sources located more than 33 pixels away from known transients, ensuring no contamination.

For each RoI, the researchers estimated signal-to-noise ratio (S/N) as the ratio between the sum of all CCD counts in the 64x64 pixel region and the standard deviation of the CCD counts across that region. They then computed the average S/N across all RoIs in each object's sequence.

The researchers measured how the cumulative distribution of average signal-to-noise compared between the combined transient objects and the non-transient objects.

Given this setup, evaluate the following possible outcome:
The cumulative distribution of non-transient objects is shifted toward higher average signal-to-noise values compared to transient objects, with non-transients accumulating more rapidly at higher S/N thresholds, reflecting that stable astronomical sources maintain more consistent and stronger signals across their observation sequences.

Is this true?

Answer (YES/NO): NO